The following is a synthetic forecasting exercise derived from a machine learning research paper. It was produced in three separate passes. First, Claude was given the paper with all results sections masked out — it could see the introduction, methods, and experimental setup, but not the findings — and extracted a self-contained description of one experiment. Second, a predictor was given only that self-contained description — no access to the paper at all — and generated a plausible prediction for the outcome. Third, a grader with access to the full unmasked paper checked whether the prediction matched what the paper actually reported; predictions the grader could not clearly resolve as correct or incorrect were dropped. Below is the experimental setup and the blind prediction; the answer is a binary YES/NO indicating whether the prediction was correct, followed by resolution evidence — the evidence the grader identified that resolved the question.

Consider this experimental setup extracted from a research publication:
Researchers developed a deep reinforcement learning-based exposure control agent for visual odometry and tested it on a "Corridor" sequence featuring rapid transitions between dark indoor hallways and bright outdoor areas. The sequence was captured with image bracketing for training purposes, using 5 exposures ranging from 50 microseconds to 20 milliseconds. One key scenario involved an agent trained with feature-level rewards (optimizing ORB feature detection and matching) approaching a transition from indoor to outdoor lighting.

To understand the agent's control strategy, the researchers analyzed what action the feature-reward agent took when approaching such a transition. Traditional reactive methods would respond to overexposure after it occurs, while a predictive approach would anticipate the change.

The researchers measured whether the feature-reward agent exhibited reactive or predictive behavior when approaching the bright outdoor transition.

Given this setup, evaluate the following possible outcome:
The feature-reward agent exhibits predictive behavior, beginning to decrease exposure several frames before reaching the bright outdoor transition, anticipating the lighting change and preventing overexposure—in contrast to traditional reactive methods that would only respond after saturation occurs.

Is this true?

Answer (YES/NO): YES